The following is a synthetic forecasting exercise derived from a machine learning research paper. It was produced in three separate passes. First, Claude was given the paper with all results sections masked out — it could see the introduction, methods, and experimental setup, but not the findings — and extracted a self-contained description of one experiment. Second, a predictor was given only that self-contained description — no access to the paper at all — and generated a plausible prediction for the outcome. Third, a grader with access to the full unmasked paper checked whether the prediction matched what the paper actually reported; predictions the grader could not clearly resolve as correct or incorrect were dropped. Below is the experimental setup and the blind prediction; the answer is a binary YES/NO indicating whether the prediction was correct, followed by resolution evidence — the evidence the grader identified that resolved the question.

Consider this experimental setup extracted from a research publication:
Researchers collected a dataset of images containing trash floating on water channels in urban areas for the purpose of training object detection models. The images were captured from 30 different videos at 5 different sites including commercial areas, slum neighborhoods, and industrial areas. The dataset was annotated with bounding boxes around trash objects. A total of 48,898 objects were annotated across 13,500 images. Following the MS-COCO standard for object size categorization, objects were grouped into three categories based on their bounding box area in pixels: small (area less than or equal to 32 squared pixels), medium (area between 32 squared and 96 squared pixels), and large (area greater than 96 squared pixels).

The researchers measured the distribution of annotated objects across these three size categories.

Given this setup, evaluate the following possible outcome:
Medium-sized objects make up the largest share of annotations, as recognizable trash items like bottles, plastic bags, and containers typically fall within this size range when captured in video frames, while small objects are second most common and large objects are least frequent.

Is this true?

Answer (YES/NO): YES